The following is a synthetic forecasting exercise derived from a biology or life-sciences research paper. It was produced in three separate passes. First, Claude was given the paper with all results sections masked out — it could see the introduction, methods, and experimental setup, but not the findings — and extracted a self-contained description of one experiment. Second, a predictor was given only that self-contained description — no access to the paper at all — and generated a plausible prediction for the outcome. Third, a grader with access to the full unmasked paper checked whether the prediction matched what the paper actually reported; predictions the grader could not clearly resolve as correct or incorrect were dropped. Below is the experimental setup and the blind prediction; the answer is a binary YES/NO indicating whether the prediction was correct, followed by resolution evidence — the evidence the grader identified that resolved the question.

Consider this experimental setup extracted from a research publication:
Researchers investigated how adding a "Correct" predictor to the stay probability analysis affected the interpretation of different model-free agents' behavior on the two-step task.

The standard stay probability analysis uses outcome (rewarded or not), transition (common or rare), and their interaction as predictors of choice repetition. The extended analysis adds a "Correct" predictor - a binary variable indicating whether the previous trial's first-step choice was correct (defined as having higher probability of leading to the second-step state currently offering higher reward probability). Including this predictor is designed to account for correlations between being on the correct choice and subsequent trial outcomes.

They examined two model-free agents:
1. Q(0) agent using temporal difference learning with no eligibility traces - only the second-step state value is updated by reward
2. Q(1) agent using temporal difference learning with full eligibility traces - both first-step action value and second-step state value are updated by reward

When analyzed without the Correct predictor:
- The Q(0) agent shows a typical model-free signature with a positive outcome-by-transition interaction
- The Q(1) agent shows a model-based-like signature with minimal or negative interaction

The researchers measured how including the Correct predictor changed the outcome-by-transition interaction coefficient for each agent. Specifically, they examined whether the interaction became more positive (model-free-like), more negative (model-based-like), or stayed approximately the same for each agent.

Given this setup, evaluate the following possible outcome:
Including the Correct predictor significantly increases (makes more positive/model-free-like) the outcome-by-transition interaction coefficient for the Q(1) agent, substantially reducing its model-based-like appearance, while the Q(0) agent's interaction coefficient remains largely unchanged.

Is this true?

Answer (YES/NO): NO